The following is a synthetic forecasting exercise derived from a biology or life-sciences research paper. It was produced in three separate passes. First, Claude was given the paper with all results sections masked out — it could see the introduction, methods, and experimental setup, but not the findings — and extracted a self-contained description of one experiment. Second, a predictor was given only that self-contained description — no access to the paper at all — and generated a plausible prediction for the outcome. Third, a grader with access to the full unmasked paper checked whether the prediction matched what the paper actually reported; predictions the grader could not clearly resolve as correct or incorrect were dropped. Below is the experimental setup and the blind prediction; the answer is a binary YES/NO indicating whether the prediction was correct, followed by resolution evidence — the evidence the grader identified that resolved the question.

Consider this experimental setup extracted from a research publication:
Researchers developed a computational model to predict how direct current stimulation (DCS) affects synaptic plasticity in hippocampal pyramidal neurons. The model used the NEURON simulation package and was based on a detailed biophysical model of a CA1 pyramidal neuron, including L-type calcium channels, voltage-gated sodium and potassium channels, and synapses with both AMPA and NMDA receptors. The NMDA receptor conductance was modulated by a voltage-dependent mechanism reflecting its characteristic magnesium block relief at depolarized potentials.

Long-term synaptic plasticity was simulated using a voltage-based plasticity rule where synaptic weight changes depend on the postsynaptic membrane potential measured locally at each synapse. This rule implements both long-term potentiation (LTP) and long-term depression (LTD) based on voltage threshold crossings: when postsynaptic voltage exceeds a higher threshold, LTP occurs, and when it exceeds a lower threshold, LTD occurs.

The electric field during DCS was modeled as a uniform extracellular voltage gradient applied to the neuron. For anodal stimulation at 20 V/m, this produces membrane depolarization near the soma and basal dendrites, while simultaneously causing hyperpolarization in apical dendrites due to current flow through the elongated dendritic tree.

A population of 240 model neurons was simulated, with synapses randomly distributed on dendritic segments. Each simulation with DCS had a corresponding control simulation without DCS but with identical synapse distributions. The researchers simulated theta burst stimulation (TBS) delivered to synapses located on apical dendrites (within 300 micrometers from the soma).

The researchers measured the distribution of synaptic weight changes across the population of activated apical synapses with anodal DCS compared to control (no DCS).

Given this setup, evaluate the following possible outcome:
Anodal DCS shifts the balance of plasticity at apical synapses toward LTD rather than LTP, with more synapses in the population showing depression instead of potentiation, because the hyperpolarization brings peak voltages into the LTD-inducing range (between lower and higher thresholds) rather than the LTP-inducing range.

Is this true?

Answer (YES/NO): NO